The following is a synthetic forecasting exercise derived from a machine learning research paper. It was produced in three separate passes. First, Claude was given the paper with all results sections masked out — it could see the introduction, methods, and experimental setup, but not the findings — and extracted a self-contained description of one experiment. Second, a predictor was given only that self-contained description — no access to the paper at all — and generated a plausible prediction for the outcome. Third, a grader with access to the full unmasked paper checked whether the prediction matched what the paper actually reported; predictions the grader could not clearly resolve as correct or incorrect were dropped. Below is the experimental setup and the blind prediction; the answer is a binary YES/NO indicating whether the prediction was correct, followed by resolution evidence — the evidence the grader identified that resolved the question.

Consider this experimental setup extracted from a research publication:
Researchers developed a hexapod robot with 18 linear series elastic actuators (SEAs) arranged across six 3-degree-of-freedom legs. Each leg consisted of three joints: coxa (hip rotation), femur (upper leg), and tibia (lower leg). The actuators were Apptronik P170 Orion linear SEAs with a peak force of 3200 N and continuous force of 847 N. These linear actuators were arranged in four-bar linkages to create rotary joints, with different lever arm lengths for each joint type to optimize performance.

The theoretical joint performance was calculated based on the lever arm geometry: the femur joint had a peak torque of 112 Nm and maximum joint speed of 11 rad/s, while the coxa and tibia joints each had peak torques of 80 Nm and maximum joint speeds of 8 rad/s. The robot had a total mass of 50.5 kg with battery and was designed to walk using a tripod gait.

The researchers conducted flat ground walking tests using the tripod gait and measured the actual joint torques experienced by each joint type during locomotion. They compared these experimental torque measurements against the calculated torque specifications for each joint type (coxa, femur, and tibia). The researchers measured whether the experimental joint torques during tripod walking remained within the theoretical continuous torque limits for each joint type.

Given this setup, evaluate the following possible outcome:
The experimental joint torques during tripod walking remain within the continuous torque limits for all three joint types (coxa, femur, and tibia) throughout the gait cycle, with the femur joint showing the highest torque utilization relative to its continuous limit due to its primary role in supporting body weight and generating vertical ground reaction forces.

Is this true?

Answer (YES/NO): NO